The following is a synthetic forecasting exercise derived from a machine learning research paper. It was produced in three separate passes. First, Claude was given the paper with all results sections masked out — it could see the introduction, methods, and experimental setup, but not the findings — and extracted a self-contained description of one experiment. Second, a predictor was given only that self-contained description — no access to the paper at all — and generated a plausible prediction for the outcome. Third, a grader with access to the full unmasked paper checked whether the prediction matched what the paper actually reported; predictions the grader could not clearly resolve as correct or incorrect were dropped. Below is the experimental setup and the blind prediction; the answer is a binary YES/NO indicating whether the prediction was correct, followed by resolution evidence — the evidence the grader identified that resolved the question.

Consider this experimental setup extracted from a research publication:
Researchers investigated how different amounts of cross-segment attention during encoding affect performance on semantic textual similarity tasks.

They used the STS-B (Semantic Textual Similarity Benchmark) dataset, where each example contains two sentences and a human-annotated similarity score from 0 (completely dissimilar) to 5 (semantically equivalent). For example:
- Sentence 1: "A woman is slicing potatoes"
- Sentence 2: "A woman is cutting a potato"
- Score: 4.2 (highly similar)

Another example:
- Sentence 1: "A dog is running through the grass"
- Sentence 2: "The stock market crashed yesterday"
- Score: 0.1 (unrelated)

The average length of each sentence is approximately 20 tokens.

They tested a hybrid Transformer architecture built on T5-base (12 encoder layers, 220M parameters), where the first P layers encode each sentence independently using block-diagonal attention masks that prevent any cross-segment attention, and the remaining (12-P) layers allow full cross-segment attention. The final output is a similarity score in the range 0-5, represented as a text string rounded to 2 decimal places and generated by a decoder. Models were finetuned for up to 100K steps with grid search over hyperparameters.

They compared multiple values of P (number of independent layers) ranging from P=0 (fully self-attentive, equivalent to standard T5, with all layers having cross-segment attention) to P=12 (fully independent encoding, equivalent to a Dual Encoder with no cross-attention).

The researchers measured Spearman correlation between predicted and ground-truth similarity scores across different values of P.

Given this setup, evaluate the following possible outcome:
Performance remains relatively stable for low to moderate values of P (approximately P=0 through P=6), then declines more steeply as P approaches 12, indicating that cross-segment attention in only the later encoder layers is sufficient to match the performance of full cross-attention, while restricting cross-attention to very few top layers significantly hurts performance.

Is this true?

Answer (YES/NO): NO